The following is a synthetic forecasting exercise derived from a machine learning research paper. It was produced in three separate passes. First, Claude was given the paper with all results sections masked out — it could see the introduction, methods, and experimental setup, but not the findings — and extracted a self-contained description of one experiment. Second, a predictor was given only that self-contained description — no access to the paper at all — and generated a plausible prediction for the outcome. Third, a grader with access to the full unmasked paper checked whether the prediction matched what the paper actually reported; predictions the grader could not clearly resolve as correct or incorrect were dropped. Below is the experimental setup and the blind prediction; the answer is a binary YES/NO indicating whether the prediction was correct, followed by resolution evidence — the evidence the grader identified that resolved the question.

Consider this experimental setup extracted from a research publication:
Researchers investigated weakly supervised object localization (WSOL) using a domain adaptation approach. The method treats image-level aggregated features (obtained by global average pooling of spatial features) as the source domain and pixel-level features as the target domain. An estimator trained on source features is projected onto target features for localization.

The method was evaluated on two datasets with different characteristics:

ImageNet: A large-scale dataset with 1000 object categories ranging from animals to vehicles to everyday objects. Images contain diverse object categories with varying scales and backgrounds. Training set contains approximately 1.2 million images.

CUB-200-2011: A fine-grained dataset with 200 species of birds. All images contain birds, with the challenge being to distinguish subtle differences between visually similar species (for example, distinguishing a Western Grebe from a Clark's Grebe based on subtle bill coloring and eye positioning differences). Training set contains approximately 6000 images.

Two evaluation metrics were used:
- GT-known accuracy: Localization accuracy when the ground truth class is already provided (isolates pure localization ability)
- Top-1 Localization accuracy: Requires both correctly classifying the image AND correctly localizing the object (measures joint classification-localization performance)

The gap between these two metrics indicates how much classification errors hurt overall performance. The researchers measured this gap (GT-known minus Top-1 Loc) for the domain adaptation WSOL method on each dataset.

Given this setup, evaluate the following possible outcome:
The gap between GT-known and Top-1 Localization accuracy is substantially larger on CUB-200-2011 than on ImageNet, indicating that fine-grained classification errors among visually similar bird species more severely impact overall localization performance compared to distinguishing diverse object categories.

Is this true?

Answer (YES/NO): NO